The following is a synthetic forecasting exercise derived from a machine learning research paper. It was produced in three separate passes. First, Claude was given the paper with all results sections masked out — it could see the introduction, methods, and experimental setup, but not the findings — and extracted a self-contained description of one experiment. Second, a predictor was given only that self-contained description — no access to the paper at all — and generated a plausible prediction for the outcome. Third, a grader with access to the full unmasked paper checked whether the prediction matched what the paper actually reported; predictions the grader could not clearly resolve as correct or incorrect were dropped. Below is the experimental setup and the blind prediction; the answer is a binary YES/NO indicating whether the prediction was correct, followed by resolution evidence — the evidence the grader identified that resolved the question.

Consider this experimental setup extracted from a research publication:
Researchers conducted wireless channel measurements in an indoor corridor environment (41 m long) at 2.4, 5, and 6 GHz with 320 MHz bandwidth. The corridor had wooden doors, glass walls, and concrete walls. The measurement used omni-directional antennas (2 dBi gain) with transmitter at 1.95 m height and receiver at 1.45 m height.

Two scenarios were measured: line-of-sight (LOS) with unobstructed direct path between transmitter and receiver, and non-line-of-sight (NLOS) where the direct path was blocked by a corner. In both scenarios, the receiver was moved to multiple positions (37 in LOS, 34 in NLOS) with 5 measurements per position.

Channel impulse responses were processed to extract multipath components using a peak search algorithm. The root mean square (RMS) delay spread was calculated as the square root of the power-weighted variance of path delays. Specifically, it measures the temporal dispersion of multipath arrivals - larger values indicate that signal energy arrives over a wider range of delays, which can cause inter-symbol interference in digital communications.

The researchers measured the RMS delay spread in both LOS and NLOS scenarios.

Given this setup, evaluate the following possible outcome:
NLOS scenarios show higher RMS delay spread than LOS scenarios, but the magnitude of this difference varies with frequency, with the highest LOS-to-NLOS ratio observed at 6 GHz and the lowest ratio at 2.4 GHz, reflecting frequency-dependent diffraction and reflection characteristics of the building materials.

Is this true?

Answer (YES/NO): NO